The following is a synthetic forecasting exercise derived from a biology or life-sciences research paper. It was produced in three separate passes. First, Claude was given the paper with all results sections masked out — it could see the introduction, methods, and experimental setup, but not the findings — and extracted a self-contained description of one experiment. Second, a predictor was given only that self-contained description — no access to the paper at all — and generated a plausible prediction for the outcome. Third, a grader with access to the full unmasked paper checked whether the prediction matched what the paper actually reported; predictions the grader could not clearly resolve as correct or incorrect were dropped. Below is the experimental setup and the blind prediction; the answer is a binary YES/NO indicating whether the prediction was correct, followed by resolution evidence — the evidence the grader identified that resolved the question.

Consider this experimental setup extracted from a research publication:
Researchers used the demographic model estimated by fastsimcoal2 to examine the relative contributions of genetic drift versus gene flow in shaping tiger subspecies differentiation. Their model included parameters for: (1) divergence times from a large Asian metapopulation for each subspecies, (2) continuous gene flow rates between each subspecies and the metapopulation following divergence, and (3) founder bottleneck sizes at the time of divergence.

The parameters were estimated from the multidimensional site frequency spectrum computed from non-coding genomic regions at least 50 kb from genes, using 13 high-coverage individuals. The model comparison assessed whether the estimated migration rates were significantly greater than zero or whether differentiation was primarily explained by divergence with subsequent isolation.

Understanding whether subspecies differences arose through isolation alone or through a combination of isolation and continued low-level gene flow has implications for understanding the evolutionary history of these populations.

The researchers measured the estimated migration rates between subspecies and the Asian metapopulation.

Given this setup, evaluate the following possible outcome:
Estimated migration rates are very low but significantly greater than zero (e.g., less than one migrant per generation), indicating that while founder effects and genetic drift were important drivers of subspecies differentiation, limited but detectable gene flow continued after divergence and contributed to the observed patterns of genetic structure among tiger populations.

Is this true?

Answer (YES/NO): NO